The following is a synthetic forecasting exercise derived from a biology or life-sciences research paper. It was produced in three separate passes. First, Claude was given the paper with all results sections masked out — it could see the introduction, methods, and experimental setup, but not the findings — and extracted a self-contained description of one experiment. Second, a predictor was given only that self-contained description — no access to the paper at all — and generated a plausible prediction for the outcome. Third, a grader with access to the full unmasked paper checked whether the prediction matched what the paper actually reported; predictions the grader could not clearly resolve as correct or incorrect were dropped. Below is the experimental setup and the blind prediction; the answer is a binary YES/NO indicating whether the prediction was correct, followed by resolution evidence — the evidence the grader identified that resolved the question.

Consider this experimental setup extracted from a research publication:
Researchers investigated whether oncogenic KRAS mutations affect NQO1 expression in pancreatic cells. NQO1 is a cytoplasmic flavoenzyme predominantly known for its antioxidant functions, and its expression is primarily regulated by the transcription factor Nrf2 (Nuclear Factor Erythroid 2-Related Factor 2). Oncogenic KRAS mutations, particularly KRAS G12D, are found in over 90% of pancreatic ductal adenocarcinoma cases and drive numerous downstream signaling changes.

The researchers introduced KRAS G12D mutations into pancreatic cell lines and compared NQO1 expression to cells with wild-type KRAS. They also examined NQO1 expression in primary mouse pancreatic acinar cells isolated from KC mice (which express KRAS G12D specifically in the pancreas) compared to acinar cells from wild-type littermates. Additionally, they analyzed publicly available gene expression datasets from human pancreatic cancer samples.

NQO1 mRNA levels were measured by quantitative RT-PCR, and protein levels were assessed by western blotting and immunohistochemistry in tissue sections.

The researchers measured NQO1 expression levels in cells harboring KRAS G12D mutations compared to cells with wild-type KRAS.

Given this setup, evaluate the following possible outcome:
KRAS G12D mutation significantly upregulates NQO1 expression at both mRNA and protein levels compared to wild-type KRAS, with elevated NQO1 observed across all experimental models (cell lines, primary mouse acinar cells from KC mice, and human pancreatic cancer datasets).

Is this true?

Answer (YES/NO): YES